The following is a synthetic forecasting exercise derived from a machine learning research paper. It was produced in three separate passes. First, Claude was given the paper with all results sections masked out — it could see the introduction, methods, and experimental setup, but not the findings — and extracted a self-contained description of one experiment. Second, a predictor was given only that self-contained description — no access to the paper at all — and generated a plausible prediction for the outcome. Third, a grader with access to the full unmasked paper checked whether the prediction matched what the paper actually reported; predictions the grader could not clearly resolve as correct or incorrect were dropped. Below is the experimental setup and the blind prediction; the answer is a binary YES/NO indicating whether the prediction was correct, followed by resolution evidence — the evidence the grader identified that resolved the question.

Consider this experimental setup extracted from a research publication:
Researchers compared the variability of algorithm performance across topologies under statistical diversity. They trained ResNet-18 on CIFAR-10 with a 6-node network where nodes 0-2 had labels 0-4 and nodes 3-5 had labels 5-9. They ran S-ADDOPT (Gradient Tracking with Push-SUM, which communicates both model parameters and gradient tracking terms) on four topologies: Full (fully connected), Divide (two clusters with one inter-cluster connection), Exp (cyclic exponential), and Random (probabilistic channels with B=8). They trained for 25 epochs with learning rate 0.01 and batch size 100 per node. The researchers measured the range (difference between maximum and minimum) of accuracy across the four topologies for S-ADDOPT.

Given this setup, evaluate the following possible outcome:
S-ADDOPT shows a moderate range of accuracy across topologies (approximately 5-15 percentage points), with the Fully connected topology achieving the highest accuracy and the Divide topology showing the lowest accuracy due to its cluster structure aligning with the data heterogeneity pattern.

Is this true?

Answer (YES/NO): NO